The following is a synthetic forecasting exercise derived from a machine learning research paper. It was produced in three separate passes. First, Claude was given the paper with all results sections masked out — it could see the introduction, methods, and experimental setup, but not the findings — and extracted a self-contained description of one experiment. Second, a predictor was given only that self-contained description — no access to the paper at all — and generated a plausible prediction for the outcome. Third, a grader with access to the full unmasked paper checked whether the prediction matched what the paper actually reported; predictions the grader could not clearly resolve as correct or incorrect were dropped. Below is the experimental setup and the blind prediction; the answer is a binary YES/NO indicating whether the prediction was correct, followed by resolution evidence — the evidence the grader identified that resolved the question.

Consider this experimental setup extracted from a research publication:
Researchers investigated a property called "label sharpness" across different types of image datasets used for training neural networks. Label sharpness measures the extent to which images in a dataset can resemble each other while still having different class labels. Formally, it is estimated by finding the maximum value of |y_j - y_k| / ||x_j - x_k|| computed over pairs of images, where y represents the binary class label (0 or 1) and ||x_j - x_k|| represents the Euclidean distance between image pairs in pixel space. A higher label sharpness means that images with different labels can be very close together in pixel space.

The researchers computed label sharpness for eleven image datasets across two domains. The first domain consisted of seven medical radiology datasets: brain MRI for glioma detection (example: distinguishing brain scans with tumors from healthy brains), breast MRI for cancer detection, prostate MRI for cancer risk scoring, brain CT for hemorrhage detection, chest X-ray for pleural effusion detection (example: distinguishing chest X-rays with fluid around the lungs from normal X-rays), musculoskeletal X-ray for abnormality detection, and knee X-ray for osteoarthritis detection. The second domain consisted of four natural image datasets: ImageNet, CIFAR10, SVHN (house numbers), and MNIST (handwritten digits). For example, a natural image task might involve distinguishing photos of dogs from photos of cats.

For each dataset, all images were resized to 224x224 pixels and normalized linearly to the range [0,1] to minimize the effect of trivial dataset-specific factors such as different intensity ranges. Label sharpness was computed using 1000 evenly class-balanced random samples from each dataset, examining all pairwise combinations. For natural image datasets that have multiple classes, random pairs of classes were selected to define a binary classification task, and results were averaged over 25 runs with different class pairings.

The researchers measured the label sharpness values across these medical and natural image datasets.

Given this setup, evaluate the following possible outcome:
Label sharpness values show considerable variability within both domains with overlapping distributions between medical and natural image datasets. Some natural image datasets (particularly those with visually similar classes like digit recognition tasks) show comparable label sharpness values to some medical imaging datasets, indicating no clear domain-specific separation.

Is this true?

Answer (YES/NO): NO